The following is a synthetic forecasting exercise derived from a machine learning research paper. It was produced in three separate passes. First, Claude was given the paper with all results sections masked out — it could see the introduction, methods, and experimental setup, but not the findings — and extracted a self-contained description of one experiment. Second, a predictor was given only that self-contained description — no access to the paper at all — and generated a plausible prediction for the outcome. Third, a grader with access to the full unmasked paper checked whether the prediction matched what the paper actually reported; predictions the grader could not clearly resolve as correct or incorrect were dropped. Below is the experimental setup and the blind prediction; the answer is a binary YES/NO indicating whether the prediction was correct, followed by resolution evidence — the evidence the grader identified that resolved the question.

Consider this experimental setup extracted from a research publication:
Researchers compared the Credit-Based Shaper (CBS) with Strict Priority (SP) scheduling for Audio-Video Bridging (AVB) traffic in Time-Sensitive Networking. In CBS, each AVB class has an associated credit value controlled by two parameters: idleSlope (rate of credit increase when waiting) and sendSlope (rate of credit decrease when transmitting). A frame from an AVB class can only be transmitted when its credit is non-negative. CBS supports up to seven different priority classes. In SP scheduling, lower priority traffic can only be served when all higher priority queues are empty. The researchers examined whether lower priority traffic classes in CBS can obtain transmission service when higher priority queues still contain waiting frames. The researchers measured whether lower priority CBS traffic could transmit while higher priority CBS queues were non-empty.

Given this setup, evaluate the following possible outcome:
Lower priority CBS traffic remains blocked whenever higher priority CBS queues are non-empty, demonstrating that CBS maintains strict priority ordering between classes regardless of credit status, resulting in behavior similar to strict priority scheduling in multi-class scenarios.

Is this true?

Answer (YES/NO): NO